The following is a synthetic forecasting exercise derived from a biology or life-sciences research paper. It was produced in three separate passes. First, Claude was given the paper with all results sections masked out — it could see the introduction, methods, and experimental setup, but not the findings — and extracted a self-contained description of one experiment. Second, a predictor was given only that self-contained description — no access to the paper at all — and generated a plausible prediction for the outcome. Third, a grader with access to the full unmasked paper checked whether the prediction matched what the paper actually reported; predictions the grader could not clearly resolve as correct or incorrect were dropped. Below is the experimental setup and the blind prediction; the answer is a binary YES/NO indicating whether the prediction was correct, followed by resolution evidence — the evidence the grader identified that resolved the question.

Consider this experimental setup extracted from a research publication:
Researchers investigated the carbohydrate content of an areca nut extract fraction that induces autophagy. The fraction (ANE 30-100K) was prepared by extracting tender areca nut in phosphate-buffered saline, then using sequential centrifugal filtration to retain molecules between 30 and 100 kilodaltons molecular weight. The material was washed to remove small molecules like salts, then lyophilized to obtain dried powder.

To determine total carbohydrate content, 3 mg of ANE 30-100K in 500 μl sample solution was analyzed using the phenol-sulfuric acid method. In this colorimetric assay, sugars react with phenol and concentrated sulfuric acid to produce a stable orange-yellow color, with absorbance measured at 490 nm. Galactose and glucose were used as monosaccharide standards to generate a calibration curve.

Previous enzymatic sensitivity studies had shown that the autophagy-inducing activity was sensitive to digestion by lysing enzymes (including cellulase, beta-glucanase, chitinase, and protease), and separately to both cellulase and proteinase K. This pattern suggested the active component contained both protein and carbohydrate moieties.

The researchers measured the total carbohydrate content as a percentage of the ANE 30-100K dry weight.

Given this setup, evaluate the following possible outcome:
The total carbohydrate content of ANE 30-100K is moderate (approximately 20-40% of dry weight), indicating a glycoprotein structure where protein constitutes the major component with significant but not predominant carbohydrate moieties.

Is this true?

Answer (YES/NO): NO